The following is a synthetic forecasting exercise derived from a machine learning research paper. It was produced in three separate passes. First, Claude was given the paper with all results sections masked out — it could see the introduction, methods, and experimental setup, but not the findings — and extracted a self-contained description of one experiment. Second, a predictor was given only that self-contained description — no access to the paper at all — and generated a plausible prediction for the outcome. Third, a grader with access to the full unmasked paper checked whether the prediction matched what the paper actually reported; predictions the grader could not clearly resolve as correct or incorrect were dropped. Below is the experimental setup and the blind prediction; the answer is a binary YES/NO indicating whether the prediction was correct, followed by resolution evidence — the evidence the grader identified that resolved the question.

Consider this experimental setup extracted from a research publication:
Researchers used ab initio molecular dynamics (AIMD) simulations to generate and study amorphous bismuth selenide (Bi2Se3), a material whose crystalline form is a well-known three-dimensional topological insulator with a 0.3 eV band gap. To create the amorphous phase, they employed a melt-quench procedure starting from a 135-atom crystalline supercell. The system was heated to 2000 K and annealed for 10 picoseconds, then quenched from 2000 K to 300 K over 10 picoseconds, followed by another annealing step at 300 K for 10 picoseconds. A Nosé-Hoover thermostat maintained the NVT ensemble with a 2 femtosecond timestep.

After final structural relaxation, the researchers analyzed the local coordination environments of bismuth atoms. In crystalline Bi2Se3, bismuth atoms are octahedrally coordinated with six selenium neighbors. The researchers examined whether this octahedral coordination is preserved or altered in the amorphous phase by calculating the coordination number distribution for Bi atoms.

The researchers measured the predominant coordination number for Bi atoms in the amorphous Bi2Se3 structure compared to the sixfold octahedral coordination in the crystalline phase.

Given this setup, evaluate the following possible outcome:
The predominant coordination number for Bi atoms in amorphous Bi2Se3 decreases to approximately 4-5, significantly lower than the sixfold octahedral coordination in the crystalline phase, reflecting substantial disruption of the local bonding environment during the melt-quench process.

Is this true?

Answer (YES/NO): YES